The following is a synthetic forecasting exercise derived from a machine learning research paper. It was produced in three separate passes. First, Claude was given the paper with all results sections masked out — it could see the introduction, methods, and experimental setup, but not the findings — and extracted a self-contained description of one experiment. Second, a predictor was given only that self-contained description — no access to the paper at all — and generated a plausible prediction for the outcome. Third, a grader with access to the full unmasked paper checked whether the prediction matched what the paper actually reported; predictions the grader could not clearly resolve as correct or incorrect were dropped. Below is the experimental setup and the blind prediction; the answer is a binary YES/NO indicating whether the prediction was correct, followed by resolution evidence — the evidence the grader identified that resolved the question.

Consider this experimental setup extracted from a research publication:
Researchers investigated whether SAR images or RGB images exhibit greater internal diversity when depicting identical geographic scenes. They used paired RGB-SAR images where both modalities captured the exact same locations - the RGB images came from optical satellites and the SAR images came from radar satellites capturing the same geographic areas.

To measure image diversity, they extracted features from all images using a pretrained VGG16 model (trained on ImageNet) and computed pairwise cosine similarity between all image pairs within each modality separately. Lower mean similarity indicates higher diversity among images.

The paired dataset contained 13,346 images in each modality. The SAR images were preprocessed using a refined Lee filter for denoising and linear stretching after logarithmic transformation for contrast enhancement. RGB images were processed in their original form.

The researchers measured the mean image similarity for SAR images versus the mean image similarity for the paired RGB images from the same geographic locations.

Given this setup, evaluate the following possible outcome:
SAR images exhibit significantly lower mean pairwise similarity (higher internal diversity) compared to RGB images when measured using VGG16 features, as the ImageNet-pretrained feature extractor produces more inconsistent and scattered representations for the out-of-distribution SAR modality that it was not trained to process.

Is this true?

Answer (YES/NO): NO